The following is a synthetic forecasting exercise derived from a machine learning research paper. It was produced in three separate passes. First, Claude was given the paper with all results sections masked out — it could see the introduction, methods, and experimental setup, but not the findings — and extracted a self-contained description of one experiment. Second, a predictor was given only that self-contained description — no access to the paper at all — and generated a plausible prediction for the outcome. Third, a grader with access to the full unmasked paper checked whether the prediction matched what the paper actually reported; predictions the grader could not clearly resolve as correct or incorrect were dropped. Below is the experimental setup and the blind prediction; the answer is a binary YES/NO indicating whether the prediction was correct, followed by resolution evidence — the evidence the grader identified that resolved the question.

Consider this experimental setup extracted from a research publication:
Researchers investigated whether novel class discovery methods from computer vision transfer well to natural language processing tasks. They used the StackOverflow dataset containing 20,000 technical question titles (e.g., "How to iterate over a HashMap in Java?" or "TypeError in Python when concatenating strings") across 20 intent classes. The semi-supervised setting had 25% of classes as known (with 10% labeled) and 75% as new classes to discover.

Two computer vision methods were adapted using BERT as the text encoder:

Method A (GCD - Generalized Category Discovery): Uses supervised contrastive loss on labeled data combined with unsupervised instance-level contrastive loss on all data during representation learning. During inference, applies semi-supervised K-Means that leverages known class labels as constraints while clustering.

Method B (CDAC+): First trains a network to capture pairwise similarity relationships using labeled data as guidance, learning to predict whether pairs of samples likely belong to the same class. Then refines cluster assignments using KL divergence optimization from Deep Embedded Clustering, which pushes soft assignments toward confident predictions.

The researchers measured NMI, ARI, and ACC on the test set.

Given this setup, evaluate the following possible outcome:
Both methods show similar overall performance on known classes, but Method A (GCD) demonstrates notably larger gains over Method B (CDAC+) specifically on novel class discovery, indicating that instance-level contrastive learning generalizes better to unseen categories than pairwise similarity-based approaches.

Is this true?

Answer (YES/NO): NO